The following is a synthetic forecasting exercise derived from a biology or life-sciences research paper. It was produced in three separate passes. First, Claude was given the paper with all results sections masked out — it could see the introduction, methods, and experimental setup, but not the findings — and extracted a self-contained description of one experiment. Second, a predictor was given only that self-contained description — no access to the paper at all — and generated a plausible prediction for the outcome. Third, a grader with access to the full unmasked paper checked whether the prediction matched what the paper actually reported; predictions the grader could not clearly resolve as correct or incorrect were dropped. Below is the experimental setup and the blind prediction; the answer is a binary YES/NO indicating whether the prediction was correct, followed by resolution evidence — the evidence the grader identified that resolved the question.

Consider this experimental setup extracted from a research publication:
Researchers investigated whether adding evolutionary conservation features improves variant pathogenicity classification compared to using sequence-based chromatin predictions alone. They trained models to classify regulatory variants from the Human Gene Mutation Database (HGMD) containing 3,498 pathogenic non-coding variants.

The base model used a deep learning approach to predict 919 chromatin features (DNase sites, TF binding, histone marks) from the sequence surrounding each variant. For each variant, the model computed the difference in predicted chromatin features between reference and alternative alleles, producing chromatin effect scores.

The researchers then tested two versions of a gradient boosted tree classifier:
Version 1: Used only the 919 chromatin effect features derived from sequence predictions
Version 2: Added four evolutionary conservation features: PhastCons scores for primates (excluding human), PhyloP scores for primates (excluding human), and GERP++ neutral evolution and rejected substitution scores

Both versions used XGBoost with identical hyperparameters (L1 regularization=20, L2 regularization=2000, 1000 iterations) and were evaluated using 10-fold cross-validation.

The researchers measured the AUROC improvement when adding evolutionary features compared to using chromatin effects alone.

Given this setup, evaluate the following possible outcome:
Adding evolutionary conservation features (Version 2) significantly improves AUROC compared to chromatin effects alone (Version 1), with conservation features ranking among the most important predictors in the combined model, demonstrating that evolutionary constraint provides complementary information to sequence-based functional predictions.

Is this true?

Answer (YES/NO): NO